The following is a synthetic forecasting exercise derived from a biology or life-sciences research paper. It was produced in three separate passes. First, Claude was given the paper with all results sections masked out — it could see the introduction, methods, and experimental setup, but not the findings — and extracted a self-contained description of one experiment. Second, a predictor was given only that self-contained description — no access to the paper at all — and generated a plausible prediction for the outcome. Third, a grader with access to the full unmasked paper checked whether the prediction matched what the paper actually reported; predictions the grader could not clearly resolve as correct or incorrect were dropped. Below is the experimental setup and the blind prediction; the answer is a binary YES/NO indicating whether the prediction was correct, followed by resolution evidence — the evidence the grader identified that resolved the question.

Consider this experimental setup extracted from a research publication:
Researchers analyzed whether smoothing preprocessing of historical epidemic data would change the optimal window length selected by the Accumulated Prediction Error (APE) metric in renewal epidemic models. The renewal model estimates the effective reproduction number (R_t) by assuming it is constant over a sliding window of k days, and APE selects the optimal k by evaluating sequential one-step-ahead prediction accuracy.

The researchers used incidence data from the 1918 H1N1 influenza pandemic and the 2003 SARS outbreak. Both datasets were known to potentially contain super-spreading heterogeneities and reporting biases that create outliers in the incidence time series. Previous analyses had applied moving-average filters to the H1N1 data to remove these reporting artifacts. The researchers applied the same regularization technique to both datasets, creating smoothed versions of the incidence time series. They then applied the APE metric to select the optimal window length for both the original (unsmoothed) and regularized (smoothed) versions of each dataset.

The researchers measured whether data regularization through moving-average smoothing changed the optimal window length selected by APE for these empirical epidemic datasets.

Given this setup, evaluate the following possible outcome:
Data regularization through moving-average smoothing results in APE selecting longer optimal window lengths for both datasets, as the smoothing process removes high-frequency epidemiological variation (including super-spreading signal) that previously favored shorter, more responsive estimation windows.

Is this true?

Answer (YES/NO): NO